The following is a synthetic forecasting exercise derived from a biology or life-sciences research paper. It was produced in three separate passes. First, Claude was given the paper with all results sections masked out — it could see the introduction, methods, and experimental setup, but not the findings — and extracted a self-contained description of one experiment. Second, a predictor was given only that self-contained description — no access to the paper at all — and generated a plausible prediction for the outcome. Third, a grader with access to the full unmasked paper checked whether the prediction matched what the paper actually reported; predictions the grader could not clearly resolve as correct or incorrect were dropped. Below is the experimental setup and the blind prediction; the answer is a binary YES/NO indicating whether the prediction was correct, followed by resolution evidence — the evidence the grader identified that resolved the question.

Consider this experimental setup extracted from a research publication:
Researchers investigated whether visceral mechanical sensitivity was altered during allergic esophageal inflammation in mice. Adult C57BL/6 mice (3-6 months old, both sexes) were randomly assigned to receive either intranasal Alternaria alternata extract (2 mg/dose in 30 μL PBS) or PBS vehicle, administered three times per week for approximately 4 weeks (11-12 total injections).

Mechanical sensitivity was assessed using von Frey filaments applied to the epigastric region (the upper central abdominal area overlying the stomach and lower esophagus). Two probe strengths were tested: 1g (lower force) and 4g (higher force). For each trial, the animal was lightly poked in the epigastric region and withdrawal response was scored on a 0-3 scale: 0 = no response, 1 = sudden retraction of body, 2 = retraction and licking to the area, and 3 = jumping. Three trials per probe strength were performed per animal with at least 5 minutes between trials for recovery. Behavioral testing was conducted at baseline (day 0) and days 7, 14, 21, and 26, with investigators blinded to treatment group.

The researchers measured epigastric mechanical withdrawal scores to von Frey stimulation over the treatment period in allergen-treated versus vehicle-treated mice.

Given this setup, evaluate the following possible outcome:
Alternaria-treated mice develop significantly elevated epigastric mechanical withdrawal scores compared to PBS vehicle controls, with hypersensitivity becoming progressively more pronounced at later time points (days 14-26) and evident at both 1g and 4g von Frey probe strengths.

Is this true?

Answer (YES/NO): NO